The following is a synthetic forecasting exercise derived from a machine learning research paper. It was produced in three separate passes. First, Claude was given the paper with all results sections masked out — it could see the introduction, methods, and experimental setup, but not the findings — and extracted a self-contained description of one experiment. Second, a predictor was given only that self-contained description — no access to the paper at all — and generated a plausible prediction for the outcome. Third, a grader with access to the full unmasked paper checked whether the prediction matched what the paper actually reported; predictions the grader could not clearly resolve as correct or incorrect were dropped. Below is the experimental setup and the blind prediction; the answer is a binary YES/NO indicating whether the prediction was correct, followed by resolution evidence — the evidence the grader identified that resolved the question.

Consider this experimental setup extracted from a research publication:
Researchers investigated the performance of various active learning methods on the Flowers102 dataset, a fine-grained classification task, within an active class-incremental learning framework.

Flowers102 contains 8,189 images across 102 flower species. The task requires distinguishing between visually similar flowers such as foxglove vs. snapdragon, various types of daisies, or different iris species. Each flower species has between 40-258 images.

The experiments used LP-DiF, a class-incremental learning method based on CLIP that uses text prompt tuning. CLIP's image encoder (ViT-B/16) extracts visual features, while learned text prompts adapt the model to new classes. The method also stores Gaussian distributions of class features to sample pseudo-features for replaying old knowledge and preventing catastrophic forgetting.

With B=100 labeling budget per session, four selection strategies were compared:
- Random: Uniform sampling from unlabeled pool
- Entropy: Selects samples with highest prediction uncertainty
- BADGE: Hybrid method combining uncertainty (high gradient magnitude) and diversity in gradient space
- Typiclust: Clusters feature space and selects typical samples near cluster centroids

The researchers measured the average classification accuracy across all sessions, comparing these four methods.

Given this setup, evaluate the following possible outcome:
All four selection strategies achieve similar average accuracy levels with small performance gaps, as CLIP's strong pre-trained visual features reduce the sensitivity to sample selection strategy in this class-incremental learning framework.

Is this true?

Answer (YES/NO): NO